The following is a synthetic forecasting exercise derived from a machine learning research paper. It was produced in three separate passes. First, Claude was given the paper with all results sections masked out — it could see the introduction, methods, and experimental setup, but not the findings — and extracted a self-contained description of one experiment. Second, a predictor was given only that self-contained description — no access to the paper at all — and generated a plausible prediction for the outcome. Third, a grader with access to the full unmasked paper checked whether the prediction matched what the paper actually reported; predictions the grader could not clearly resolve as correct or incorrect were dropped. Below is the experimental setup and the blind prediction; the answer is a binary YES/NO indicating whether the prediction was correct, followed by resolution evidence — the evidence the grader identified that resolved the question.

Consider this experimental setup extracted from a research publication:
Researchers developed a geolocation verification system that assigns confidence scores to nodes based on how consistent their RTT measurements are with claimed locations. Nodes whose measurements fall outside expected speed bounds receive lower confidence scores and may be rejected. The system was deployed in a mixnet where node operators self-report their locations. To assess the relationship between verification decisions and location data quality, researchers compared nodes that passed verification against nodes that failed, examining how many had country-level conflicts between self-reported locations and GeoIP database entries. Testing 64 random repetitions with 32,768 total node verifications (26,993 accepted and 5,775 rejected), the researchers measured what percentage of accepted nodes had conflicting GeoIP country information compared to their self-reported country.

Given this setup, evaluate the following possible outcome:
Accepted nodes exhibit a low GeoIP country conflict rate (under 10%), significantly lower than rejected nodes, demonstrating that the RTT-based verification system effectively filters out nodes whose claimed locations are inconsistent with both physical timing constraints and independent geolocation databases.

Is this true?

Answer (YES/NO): YES